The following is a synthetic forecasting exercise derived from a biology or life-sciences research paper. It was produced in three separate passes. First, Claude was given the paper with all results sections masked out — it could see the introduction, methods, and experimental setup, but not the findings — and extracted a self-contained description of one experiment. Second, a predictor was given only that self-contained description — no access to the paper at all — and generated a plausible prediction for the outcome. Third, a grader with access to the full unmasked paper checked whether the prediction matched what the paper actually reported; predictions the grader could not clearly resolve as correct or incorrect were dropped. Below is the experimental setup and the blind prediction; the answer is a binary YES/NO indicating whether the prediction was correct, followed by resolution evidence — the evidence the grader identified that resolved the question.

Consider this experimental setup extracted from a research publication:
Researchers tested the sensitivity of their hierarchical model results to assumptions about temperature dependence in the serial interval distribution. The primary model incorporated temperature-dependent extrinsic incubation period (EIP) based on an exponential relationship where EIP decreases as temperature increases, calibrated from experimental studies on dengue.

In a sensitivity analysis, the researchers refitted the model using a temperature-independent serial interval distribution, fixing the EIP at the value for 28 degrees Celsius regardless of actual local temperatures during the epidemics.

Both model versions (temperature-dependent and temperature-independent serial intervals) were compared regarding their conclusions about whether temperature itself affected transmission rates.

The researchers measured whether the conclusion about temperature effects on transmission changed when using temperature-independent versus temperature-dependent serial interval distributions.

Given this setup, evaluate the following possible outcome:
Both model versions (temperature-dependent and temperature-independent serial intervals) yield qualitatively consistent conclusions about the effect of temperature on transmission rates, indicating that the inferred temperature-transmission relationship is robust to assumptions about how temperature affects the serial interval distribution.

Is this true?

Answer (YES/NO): YES